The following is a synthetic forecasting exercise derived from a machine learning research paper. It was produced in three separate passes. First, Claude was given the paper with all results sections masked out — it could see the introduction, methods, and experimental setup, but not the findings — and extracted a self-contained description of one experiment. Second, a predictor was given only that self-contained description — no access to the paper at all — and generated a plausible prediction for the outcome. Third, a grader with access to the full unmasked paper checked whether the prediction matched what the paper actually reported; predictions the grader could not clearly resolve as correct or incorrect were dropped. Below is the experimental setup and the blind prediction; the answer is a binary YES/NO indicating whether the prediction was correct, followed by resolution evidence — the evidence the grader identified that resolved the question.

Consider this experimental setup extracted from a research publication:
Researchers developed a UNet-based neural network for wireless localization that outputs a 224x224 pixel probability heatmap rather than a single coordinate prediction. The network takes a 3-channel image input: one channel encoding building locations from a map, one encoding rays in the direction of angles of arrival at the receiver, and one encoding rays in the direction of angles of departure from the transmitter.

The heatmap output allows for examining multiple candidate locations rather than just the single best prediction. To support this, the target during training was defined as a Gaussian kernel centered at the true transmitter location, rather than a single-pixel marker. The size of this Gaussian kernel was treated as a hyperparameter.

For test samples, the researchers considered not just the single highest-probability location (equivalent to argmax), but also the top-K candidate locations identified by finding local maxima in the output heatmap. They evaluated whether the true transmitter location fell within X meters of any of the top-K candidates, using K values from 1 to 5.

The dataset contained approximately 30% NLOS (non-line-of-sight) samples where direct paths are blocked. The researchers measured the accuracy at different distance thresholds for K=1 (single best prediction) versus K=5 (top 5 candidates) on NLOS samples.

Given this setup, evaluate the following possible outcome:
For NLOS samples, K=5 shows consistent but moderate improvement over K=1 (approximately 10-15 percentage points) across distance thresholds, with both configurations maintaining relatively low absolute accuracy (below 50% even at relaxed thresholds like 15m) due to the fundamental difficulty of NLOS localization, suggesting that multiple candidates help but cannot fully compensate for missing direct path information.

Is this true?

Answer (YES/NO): NO